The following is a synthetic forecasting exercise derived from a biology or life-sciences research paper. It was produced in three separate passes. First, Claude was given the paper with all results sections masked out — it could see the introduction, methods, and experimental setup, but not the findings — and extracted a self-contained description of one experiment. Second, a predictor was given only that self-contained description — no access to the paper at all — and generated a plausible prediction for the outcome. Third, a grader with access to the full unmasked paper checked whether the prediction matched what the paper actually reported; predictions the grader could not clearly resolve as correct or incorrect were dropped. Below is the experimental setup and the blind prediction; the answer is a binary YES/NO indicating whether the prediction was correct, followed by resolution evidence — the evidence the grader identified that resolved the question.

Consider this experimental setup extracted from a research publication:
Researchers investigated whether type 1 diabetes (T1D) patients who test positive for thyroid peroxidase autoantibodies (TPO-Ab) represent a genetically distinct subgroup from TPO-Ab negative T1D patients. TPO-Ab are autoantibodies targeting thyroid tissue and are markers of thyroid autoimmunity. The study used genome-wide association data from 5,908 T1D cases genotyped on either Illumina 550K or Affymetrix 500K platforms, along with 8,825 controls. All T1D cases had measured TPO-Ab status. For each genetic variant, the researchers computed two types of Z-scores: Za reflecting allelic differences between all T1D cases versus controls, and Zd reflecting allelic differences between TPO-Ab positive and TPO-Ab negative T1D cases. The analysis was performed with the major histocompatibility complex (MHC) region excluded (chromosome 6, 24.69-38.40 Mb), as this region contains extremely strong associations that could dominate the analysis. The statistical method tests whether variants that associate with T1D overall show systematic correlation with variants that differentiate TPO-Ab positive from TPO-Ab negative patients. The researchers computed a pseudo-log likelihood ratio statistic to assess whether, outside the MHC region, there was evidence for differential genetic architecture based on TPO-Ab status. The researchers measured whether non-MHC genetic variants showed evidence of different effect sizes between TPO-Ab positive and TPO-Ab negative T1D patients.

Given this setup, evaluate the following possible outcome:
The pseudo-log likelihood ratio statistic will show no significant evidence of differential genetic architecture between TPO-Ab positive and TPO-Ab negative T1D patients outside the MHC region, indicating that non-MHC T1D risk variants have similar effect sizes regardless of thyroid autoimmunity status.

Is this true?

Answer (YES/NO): NO